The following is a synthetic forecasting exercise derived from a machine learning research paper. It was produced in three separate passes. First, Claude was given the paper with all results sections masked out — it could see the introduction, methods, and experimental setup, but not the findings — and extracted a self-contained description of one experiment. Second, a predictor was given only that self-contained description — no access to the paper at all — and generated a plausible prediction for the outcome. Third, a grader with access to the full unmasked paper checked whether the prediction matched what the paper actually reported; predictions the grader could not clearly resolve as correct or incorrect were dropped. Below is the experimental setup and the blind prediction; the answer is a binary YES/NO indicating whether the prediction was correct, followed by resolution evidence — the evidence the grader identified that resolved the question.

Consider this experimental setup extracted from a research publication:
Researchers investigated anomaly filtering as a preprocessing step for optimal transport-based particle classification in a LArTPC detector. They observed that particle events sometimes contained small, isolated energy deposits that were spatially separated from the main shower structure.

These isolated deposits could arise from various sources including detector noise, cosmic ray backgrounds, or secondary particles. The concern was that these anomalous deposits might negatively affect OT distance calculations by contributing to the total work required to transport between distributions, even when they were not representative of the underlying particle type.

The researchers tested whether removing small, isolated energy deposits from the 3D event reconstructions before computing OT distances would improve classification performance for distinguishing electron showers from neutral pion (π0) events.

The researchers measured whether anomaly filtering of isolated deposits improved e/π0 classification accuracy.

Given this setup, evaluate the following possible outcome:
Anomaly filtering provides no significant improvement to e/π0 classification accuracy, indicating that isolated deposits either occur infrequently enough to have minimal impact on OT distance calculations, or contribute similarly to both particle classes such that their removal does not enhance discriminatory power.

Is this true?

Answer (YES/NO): YES